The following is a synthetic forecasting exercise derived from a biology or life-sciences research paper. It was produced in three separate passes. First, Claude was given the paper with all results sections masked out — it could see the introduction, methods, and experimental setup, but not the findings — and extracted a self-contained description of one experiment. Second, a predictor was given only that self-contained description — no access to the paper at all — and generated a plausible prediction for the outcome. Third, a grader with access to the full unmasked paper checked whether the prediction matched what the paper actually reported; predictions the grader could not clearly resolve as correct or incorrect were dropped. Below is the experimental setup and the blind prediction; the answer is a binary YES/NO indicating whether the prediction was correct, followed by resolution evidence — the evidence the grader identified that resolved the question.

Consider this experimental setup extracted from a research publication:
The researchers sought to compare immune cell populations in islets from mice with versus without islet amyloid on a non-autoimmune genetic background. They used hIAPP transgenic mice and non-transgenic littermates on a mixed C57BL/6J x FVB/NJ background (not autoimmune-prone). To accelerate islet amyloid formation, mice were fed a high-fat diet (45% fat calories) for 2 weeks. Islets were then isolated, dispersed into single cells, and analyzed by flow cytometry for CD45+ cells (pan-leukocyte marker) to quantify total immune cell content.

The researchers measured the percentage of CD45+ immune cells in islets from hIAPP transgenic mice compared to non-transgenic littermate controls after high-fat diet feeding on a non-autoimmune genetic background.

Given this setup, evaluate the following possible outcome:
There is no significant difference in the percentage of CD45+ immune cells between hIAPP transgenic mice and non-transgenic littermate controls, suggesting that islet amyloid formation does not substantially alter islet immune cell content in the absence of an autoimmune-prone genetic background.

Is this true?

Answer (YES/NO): NO